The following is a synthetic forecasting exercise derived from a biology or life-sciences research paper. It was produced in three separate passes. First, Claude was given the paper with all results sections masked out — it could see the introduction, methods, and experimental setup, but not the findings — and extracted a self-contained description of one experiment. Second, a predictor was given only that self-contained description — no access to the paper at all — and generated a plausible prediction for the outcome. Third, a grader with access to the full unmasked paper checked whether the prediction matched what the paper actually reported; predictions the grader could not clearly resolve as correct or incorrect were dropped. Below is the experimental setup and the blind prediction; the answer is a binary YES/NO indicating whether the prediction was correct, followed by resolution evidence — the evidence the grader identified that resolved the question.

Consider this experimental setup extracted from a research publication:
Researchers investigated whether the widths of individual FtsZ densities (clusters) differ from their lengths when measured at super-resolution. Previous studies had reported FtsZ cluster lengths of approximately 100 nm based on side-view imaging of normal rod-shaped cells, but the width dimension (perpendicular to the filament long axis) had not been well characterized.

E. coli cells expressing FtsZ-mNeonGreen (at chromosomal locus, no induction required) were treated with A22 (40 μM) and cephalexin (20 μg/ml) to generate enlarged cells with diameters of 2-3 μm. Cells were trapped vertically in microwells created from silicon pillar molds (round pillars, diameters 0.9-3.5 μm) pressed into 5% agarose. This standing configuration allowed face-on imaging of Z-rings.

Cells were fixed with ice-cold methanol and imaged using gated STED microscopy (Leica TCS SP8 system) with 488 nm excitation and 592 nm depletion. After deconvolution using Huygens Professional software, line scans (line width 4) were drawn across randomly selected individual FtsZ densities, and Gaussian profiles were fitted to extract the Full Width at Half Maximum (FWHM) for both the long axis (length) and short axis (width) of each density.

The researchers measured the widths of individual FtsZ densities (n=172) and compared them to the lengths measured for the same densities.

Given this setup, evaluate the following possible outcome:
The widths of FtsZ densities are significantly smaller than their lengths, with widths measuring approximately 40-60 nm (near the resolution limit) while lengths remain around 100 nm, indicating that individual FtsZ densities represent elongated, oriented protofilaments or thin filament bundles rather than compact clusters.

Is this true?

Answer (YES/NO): NO